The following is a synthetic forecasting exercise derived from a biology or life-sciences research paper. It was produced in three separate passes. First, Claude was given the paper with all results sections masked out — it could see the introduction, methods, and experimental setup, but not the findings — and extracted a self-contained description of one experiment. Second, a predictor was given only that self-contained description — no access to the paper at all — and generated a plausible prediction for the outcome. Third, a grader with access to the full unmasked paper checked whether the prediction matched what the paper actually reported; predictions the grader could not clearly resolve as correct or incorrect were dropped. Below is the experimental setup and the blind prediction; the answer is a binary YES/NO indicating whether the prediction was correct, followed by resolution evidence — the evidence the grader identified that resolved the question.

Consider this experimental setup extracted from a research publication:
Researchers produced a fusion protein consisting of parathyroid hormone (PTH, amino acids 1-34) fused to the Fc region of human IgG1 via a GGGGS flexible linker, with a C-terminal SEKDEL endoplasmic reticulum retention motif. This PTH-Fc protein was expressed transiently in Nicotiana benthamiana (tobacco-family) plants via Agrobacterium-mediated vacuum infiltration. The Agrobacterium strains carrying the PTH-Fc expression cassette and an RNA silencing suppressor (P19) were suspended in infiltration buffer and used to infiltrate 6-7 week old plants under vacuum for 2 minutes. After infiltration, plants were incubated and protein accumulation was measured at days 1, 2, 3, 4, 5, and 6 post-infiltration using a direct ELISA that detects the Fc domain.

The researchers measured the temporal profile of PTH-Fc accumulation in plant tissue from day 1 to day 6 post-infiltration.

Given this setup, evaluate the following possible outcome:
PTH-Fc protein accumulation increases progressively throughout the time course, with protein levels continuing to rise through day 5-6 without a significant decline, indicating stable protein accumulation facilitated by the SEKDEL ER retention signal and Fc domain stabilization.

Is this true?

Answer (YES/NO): NO